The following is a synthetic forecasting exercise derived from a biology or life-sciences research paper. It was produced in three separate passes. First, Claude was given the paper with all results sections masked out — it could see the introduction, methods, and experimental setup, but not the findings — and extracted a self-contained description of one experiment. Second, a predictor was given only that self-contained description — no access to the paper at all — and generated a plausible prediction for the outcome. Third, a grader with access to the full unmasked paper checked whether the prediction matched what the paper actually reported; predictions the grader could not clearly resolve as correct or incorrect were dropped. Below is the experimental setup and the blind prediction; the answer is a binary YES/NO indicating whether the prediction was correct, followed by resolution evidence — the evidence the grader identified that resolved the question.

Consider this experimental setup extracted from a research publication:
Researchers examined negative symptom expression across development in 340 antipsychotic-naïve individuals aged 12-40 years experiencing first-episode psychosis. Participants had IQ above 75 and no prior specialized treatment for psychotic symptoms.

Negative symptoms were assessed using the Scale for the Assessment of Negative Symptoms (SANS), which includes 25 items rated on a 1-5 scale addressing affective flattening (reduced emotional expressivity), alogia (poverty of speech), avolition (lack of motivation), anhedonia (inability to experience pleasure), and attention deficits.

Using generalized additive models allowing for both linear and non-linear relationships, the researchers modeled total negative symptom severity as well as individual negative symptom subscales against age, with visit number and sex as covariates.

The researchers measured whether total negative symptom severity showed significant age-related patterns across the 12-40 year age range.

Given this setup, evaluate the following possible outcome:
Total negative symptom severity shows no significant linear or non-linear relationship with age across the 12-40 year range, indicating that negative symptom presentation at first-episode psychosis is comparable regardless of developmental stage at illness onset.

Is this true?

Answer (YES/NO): YES